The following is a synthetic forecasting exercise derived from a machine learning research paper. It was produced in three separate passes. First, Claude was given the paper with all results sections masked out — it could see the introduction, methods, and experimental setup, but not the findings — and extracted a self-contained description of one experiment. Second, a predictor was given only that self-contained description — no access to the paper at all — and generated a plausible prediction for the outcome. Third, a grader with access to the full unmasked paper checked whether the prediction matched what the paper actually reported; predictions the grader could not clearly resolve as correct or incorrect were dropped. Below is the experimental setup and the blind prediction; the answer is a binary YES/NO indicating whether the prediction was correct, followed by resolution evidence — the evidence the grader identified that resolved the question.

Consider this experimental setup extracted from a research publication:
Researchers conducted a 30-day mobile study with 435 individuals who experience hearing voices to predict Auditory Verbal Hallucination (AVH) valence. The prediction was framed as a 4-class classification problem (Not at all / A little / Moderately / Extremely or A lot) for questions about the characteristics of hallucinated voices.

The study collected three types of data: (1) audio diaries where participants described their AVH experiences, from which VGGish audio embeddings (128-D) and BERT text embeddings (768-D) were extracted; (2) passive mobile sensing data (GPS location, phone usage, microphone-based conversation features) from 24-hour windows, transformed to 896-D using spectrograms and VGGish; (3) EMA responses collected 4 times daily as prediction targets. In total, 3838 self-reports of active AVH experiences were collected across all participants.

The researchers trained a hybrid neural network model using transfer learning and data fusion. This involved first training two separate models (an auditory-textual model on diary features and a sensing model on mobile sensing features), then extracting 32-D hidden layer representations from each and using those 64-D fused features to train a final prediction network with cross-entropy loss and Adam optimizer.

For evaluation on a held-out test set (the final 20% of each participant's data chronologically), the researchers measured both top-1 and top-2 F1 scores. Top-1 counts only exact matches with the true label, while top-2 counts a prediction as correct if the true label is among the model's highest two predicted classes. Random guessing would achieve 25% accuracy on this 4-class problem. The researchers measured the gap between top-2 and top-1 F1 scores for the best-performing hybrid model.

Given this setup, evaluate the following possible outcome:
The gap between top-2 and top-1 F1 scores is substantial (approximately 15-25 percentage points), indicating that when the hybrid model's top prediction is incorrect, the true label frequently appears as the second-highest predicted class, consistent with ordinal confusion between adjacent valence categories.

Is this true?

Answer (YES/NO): YES